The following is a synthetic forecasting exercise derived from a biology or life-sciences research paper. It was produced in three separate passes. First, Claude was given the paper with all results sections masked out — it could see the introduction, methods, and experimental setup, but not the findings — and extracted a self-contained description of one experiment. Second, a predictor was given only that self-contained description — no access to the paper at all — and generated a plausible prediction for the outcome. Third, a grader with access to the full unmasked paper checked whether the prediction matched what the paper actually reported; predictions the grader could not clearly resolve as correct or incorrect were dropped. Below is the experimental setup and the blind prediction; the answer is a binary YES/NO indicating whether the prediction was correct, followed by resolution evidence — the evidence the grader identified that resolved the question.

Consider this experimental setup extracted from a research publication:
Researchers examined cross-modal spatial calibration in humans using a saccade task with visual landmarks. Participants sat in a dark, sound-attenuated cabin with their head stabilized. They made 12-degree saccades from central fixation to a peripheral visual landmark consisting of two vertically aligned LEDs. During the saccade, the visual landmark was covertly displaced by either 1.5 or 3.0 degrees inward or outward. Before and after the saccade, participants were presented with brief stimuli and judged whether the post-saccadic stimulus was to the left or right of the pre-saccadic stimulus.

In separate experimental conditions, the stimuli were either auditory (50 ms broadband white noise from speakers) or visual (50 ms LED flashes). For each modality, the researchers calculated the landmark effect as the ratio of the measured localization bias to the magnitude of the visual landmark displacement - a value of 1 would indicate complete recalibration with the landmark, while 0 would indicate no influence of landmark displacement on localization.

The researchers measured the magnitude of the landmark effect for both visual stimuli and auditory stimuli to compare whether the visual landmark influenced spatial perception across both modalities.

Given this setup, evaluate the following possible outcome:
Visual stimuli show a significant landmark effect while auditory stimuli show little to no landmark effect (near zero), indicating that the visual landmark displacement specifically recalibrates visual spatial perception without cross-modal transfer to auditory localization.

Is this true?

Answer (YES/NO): NO